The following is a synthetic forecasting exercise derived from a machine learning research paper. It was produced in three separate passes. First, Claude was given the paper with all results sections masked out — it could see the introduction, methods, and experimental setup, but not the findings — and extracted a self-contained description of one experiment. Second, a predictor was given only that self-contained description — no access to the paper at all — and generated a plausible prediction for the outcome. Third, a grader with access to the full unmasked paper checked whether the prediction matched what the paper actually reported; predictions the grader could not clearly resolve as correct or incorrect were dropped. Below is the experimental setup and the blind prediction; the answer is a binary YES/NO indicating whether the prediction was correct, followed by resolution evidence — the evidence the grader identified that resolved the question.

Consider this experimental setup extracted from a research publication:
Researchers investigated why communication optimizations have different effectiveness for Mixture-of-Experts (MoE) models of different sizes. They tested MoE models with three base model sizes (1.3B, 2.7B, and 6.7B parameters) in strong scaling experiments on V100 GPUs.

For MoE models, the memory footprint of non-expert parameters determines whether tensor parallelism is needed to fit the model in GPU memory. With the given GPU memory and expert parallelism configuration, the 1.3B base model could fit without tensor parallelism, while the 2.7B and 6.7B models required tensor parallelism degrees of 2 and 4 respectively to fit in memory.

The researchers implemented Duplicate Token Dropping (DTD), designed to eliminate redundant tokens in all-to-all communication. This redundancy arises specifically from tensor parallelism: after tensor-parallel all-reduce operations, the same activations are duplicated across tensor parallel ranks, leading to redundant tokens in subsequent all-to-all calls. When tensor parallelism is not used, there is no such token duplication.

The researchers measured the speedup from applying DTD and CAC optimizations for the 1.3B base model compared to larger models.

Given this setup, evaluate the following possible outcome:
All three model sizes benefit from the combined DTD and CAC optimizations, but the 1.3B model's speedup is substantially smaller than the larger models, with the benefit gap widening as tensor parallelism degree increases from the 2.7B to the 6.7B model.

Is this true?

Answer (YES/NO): YES